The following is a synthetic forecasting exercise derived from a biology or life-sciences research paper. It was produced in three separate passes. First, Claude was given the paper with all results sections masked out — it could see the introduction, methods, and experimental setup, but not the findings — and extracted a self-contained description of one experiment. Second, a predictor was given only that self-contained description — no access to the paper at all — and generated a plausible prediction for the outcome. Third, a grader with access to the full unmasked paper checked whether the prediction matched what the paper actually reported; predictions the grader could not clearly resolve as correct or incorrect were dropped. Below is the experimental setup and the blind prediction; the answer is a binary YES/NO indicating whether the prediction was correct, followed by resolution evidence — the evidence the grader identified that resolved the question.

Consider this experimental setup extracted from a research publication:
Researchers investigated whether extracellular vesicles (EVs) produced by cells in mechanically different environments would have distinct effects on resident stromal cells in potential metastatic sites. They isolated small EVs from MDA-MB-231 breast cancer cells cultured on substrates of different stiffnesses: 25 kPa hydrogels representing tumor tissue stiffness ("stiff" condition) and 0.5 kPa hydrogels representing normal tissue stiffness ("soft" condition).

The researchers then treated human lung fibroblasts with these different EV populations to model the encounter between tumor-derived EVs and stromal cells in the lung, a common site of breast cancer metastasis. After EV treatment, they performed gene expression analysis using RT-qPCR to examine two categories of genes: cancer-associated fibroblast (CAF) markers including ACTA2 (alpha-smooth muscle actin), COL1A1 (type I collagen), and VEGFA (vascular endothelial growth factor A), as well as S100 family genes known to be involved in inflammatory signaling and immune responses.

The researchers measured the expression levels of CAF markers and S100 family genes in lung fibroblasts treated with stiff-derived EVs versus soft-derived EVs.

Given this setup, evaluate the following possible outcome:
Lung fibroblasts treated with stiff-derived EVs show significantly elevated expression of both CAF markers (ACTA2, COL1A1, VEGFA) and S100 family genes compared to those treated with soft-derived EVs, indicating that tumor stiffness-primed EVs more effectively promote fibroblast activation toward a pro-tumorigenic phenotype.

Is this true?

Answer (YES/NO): NO